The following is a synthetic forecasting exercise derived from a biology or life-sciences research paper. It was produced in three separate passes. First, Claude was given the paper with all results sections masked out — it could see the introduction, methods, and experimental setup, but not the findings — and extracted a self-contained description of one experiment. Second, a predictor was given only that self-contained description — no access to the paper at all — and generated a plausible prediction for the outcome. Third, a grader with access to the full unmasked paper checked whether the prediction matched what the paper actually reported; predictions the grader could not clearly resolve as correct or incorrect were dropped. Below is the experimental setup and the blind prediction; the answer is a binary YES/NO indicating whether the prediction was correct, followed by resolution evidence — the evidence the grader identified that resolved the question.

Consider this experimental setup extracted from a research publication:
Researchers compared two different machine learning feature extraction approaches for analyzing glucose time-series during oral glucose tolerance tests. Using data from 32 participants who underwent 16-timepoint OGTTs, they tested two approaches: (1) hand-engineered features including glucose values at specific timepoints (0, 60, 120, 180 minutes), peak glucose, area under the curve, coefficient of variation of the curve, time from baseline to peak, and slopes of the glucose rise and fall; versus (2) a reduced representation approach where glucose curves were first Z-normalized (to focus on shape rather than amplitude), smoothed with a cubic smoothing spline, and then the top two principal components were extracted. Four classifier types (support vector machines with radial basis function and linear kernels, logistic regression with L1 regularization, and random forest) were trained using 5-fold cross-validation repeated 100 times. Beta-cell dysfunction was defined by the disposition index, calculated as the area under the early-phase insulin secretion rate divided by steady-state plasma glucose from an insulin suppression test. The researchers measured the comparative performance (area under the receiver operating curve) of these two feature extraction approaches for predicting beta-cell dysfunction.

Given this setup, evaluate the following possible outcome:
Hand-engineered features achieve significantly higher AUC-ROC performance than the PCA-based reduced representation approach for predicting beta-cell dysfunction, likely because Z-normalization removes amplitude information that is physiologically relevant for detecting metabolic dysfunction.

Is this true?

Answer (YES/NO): NO